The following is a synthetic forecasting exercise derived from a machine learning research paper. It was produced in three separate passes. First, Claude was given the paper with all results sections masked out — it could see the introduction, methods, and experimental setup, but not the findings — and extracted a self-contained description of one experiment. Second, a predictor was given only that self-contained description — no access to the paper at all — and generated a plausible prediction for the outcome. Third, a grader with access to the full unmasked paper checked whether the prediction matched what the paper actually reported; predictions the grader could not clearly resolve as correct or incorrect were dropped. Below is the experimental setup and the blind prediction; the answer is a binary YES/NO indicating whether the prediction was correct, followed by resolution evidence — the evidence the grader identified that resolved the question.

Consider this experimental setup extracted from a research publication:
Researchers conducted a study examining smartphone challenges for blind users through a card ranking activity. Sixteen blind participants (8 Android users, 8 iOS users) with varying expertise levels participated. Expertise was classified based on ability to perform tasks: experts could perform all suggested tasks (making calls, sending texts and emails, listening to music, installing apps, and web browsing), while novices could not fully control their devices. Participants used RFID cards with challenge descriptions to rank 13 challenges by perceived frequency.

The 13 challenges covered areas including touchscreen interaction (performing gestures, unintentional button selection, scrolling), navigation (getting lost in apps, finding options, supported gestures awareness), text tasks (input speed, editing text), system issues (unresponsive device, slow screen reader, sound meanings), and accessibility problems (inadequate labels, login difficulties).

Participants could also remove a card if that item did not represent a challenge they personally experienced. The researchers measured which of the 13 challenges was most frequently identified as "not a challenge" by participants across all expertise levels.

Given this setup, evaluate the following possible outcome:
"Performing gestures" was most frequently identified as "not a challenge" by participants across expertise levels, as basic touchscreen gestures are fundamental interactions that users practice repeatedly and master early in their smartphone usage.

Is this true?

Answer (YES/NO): NO